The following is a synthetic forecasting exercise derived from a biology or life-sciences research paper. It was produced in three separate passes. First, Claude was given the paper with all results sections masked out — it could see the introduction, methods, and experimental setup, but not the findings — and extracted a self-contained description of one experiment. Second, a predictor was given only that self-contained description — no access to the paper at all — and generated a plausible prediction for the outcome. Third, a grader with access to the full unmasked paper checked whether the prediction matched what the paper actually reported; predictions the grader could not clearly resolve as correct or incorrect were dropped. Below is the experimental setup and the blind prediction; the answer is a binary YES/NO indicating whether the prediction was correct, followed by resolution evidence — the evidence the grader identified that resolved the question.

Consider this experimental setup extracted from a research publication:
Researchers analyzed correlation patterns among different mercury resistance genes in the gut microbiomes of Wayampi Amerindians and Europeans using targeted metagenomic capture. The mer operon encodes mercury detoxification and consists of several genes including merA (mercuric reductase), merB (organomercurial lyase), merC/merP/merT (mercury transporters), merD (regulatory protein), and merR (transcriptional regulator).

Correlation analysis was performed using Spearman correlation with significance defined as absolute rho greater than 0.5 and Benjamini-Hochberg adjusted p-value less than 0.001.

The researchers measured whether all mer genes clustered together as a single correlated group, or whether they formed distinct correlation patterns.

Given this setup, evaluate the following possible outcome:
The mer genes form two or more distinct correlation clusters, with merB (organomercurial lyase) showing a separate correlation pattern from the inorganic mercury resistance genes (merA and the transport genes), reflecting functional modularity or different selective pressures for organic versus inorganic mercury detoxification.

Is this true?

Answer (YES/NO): NO